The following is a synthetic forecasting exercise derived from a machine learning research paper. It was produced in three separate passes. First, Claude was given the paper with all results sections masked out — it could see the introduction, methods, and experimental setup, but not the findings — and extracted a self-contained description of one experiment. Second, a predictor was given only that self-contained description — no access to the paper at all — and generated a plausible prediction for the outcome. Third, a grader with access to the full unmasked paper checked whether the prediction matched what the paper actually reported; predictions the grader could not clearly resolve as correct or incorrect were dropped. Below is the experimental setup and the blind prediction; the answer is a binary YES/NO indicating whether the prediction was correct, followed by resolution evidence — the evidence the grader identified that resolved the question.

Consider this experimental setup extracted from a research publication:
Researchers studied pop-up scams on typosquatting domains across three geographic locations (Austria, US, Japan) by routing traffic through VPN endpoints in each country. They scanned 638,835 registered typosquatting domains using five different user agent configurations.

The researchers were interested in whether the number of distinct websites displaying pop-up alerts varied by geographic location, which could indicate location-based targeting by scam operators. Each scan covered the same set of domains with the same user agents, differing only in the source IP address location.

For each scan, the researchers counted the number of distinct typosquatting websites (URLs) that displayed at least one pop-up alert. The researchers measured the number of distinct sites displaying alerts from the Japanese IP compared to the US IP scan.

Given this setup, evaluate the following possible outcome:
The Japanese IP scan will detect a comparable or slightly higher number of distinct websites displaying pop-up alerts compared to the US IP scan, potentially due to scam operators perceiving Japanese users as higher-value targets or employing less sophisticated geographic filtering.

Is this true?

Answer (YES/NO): NO